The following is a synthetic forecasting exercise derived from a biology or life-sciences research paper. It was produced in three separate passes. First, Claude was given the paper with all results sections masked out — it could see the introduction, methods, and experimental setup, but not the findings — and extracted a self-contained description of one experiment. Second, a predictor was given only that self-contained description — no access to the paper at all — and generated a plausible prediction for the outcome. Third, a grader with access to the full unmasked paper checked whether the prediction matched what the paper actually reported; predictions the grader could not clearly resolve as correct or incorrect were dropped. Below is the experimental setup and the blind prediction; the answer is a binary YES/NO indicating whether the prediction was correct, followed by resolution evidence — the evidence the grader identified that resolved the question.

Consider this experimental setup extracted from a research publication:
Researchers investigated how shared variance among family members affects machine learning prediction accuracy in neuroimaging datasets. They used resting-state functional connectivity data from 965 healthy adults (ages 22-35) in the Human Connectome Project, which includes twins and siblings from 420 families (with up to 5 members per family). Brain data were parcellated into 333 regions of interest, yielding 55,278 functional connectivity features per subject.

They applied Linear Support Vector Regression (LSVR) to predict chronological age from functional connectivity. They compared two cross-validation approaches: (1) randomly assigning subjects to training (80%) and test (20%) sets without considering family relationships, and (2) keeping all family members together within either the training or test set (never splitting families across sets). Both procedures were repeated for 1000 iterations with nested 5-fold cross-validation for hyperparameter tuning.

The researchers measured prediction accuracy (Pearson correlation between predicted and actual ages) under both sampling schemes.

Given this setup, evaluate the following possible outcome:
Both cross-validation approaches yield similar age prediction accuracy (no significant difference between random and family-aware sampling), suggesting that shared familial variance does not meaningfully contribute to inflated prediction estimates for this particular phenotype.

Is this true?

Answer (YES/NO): NO